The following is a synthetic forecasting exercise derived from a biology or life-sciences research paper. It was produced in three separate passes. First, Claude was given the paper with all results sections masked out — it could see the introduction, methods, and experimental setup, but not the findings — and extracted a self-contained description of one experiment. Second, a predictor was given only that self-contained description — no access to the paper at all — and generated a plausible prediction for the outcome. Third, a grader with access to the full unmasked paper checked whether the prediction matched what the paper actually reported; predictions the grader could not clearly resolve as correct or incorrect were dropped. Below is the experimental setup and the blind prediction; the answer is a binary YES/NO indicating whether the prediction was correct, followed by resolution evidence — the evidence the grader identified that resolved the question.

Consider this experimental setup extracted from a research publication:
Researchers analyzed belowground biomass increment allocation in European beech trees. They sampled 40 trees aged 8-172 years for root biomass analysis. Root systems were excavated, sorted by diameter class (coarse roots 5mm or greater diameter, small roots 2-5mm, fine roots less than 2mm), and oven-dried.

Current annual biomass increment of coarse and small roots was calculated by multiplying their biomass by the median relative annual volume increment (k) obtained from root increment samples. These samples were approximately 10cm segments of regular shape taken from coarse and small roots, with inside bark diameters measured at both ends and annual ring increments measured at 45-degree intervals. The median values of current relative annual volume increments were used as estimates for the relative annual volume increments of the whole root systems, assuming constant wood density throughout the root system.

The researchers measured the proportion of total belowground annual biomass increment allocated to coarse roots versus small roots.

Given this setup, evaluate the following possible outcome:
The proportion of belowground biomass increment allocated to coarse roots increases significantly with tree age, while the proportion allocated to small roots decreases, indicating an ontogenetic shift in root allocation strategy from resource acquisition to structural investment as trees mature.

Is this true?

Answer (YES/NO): NO